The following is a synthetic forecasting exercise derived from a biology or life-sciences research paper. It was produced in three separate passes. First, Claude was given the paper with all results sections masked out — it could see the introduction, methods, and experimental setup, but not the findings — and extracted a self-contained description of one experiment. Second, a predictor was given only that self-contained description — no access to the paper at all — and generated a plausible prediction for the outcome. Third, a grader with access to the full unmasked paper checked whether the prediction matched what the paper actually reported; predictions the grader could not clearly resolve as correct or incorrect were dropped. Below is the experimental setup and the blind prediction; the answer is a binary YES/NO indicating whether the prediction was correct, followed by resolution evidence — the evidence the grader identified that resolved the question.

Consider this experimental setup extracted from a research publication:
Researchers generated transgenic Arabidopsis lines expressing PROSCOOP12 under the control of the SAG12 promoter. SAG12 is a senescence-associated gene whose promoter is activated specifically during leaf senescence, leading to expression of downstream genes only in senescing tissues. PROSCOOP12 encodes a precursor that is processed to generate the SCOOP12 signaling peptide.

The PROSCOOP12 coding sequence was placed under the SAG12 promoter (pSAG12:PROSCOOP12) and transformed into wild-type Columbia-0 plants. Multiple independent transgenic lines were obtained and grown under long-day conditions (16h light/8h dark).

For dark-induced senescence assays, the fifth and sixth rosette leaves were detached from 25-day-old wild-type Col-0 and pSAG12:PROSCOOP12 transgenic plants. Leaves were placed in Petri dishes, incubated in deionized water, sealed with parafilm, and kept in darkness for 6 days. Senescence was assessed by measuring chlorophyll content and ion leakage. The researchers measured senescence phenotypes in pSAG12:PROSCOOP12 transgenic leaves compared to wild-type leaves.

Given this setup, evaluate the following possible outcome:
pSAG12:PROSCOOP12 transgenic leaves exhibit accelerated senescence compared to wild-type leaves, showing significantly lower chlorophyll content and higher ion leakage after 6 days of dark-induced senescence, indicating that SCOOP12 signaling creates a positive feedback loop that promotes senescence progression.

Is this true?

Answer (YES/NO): NO